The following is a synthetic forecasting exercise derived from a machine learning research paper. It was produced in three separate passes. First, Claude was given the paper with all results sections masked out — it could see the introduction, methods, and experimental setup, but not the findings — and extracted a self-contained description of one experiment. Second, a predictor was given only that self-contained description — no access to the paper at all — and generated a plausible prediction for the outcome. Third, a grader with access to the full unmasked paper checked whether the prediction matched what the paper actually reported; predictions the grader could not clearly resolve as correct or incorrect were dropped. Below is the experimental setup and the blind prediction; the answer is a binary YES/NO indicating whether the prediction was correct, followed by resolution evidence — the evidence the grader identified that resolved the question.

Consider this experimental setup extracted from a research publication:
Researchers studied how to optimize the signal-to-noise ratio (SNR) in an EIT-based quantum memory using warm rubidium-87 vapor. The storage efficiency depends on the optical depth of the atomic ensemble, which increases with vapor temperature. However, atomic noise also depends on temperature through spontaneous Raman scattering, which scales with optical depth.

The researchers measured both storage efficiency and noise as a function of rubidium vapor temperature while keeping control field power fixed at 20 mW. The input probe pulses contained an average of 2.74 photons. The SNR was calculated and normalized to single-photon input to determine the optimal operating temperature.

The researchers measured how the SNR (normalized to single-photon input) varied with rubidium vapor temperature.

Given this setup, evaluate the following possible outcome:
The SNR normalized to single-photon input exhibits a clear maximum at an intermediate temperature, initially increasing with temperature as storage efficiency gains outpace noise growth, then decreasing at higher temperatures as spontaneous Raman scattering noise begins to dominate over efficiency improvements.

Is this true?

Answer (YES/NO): YES